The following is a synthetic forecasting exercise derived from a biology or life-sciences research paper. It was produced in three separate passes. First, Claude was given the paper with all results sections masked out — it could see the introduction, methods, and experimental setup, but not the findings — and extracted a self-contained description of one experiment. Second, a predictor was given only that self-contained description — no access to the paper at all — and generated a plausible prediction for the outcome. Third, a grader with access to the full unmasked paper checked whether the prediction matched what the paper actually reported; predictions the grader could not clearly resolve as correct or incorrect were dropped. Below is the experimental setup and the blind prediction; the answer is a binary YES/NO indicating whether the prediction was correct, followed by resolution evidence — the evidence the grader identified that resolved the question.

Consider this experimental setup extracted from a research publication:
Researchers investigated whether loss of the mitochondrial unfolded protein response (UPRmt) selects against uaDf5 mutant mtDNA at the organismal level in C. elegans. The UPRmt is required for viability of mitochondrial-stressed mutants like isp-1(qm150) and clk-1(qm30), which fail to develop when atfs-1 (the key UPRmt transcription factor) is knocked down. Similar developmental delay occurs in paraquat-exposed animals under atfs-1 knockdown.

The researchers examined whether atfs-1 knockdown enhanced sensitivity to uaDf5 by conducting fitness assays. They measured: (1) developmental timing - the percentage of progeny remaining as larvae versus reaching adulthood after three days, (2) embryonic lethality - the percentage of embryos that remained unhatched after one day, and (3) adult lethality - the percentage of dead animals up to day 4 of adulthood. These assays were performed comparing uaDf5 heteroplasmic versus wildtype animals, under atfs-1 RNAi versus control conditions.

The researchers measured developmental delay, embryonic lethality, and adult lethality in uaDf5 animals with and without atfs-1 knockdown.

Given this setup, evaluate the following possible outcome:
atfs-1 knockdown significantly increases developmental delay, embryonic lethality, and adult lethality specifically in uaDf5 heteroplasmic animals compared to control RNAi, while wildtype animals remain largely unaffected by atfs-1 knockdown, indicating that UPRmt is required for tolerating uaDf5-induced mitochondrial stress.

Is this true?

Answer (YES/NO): NO